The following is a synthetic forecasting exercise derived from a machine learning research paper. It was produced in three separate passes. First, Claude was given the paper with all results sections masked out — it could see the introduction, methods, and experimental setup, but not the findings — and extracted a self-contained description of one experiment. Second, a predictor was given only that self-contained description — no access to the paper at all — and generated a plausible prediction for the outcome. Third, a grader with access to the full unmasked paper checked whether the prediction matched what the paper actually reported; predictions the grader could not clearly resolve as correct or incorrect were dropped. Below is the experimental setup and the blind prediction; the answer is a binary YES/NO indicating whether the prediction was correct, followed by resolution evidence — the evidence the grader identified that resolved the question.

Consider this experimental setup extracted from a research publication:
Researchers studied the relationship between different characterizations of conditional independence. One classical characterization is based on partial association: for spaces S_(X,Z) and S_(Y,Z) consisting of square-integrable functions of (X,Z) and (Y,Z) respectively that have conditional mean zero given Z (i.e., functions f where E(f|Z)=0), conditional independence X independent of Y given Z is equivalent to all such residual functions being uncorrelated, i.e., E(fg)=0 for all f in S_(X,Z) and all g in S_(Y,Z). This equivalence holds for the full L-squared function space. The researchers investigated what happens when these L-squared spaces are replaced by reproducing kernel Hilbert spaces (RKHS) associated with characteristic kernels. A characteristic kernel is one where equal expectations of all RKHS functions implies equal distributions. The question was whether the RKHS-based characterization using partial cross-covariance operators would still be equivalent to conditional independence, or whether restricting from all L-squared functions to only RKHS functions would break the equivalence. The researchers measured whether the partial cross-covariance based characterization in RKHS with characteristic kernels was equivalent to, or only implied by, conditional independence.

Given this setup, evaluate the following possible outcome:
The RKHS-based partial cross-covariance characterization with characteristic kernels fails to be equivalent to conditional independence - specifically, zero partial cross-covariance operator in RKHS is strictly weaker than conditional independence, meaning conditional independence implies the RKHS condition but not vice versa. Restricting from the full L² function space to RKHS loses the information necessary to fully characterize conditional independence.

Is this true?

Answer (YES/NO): NO